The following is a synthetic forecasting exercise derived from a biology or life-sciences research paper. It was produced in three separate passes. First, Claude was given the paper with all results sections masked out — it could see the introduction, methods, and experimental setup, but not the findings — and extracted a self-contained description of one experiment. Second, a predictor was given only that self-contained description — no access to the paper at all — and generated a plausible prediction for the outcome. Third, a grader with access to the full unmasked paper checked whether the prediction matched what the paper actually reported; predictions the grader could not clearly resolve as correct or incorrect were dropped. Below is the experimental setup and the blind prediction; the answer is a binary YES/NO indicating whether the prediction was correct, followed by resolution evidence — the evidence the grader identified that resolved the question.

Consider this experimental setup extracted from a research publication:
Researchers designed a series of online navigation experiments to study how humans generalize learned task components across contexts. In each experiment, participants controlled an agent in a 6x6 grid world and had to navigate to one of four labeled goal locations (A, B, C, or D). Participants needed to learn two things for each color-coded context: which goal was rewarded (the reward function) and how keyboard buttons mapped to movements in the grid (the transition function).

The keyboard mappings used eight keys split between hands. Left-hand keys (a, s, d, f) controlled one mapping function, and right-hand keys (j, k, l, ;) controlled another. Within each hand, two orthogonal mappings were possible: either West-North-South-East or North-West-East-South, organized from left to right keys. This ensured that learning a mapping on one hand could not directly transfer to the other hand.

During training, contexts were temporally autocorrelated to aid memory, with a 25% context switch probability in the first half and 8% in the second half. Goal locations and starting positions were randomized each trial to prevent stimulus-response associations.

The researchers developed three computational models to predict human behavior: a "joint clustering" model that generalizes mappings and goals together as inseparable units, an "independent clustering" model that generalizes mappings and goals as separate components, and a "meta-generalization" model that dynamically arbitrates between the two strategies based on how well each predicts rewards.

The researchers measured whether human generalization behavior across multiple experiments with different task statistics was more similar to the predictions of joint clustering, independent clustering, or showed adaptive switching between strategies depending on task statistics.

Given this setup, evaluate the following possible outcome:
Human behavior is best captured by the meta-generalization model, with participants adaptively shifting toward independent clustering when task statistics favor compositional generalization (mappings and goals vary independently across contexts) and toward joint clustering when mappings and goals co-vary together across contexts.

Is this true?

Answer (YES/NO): YES